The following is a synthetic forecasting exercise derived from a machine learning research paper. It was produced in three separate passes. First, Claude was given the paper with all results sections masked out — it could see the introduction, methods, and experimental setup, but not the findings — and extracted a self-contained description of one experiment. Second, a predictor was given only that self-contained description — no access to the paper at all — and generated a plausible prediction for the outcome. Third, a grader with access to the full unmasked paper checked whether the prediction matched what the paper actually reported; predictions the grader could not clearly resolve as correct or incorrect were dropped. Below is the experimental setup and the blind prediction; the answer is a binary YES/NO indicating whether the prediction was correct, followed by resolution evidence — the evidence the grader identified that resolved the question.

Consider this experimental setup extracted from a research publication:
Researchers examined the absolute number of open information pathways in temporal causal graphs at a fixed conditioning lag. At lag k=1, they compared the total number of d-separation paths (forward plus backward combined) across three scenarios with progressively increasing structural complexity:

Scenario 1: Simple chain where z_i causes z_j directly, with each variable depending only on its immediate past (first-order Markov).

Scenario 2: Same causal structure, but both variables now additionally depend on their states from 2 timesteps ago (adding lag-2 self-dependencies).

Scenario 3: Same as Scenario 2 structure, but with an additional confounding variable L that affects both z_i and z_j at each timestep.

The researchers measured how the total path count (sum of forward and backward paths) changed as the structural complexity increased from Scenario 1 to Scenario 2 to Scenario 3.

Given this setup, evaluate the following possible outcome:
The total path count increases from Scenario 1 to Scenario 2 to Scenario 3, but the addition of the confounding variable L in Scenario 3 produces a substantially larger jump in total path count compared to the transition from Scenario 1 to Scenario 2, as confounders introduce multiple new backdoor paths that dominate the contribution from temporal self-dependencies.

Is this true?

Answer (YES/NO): YES